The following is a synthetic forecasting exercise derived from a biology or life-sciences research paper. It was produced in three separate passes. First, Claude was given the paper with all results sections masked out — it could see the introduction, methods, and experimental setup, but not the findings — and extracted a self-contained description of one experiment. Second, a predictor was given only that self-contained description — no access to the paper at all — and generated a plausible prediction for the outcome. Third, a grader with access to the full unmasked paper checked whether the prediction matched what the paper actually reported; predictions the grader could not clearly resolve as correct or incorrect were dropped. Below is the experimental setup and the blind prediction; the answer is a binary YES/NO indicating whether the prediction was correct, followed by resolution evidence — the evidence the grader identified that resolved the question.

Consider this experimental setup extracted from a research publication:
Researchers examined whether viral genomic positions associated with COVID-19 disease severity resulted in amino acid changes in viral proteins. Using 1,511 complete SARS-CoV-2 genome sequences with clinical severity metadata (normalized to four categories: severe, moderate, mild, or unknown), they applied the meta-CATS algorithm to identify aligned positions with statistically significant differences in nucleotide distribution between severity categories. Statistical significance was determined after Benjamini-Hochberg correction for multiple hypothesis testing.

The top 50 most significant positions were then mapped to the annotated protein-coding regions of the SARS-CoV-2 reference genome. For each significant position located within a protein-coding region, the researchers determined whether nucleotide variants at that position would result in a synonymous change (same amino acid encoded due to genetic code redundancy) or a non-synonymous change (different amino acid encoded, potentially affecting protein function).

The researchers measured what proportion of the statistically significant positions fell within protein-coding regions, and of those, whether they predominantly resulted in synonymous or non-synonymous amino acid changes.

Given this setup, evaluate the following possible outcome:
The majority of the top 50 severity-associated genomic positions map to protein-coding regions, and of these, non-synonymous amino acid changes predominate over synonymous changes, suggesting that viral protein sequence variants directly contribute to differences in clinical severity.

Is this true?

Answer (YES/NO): YES